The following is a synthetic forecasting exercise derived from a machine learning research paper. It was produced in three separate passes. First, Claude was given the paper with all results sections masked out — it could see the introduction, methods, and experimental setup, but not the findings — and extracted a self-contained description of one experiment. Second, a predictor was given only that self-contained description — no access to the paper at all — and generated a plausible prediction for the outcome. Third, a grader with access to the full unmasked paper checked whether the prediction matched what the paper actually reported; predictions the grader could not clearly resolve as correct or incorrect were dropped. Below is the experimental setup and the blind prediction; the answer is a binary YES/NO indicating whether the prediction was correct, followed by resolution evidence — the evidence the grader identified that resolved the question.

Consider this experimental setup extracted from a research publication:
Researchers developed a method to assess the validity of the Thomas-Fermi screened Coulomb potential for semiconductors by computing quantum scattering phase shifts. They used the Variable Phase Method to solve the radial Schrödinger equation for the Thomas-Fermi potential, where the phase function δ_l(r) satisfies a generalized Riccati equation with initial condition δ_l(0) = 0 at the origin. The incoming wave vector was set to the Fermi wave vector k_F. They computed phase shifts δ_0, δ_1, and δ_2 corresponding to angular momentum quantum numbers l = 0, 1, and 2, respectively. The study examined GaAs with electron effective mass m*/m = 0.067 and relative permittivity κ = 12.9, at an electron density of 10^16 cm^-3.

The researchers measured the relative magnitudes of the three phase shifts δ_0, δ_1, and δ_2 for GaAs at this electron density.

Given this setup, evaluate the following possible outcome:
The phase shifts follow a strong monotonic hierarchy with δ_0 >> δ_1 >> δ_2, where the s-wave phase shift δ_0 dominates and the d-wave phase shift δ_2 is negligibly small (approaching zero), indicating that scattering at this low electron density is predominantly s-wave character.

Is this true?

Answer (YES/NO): NO